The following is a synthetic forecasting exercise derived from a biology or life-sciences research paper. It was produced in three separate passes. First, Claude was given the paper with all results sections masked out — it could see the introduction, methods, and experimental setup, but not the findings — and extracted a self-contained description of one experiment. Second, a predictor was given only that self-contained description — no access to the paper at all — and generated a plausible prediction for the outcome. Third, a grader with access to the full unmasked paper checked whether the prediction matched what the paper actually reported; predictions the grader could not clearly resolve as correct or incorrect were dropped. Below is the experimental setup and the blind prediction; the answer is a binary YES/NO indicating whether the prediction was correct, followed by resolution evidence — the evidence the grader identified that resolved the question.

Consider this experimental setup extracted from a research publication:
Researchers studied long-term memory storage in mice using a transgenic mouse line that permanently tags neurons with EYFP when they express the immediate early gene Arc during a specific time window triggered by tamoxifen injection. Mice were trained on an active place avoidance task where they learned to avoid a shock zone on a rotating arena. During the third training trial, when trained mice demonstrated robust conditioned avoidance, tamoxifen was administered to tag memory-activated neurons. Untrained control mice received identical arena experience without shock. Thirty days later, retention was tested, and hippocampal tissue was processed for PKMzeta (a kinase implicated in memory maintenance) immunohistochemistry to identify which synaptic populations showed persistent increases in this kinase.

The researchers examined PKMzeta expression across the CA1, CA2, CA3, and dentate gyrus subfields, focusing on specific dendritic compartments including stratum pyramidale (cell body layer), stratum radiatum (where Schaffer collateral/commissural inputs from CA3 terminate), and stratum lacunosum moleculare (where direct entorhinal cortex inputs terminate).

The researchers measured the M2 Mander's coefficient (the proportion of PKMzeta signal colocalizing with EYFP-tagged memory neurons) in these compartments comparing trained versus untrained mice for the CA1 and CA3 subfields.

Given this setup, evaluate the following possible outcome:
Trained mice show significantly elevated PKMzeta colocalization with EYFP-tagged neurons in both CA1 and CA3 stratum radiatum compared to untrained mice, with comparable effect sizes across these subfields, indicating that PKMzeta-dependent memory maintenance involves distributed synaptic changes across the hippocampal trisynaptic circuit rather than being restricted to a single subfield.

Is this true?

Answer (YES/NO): YES